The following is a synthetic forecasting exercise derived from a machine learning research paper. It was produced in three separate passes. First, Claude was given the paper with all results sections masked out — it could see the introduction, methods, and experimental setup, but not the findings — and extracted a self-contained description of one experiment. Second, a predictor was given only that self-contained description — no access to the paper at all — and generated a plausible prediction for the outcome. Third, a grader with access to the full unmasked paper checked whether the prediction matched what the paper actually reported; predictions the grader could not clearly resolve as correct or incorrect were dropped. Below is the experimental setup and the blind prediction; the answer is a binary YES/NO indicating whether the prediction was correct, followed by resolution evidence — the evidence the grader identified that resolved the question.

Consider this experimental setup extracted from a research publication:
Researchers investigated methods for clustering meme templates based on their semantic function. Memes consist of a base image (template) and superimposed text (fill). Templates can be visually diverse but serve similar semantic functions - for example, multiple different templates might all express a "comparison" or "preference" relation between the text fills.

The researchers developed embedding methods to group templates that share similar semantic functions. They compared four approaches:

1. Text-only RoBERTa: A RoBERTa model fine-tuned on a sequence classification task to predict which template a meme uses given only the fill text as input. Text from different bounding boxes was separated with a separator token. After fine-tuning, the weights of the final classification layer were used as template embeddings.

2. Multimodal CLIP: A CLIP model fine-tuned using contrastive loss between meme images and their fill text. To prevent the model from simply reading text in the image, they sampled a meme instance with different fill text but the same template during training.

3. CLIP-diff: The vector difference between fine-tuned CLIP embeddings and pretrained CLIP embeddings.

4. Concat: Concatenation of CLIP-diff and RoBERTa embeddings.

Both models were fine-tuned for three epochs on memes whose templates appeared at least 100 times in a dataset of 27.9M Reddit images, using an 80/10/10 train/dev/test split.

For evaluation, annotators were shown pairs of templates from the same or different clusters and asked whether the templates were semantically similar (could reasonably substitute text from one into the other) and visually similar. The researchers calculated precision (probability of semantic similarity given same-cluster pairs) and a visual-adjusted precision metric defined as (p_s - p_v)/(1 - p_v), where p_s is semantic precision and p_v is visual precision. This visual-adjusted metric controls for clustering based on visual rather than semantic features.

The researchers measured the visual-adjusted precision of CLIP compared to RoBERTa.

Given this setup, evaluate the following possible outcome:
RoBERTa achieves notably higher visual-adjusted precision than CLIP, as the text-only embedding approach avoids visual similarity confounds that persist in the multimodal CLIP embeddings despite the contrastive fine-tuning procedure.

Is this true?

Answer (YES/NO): YES